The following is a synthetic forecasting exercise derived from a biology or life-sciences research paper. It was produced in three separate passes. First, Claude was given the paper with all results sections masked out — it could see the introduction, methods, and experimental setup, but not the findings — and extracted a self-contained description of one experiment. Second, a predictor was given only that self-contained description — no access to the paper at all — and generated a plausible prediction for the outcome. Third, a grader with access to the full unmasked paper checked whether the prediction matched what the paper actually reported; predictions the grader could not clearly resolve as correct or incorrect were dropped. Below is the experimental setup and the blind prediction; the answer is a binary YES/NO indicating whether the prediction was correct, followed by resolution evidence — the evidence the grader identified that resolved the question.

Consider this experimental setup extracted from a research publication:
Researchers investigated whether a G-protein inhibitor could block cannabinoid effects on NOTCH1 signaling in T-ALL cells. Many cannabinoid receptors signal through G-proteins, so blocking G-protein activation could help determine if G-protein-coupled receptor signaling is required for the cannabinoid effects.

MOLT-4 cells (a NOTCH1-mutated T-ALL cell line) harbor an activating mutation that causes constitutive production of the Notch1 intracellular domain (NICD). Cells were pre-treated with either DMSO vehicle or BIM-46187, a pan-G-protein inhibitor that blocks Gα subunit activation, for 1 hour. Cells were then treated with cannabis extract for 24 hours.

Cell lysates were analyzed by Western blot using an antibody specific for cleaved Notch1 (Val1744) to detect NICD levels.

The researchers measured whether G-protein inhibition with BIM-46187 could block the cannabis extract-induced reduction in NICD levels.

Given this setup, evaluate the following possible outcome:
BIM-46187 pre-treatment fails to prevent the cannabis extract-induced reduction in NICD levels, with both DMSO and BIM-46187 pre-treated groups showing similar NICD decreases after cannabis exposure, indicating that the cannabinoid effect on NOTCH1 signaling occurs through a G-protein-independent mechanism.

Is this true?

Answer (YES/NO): NO